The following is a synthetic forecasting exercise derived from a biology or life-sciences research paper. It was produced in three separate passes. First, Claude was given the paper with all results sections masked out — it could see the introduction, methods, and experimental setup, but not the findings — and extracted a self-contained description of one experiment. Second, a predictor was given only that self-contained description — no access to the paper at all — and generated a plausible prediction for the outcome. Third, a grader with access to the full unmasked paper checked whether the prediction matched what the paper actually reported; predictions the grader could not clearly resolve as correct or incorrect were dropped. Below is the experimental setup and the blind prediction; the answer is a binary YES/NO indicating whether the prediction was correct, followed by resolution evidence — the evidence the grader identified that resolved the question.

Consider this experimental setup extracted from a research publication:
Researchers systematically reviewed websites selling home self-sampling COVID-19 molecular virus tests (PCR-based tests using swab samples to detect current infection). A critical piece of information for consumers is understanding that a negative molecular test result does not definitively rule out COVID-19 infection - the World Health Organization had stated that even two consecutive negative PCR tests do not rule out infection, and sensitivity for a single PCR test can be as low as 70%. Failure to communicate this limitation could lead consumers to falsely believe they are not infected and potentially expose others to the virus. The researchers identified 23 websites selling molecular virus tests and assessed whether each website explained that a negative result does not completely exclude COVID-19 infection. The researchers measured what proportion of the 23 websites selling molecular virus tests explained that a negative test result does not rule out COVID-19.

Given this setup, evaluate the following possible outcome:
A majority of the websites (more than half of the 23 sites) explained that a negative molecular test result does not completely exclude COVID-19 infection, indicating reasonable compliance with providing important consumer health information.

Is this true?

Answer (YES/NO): NO